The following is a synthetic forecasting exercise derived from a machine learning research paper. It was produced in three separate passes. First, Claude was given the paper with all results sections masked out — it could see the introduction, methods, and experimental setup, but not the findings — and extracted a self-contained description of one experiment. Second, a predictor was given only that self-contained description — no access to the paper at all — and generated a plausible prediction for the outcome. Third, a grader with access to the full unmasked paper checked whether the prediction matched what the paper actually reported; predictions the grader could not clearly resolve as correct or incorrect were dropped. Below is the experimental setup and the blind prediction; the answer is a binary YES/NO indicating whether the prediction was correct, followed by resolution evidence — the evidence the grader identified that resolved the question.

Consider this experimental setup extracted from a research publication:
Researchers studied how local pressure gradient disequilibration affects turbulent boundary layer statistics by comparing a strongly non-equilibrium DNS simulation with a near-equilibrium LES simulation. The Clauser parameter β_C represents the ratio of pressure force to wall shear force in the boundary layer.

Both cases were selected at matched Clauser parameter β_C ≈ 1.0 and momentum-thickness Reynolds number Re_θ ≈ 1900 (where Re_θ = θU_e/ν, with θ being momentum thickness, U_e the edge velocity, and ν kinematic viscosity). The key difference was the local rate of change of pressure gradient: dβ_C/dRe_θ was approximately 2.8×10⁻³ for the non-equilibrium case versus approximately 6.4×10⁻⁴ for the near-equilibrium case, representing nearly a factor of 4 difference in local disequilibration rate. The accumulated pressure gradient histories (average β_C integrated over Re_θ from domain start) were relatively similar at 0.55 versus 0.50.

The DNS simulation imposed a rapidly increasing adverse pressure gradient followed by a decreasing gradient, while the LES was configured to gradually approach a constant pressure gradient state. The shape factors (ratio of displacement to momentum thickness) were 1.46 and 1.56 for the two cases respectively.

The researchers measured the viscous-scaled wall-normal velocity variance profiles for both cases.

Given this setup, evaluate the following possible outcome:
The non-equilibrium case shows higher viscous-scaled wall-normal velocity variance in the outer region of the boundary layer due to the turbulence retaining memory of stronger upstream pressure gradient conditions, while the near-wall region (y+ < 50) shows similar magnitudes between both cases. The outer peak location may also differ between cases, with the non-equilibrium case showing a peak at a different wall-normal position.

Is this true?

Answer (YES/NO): NO